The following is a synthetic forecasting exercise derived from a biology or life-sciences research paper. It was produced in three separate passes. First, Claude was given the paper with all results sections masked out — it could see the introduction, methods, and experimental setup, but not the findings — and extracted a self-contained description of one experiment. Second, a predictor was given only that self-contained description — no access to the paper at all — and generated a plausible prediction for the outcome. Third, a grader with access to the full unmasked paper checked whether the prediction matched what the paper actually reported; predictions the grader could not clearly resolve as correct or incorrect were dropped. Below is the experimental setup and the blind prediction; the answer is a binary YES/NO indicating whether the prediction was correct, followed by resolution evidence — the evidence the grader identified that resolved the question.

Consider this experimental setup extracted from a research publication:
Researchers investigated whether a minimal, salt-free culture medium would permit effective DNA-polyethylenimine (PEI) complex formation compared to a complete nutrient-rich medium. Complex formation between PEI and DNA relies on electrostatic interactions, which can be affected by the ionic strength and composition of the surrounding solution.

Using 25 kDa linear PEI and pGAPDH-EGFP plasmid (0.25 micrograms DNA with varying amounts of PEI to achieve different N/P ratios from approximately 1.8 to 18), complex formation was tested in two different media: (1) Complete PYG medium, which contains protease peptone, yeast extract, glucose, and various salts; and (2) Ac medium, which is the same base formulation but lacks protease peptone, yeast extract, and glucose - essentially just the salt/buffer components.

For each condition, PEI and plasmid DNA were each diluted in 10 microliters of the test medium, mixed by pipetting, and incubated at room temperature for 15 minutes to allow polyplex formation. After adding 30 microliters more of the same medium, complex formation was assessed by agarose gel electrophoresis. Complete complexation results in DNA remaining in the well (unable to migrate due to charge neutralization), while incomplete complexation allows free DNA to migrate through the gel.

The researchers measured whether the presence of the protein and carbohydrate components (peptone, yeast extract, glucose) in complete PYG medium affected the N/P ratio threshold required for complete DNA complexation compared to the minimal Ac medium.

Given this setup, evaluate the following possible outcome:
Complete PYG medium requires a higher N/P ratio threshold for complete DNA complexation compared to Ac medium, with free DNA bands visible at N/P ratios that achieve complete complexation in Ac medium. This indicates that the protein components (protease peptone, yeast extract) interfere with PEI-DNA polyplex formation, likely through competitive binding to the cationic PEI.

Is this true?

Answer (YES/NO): NO